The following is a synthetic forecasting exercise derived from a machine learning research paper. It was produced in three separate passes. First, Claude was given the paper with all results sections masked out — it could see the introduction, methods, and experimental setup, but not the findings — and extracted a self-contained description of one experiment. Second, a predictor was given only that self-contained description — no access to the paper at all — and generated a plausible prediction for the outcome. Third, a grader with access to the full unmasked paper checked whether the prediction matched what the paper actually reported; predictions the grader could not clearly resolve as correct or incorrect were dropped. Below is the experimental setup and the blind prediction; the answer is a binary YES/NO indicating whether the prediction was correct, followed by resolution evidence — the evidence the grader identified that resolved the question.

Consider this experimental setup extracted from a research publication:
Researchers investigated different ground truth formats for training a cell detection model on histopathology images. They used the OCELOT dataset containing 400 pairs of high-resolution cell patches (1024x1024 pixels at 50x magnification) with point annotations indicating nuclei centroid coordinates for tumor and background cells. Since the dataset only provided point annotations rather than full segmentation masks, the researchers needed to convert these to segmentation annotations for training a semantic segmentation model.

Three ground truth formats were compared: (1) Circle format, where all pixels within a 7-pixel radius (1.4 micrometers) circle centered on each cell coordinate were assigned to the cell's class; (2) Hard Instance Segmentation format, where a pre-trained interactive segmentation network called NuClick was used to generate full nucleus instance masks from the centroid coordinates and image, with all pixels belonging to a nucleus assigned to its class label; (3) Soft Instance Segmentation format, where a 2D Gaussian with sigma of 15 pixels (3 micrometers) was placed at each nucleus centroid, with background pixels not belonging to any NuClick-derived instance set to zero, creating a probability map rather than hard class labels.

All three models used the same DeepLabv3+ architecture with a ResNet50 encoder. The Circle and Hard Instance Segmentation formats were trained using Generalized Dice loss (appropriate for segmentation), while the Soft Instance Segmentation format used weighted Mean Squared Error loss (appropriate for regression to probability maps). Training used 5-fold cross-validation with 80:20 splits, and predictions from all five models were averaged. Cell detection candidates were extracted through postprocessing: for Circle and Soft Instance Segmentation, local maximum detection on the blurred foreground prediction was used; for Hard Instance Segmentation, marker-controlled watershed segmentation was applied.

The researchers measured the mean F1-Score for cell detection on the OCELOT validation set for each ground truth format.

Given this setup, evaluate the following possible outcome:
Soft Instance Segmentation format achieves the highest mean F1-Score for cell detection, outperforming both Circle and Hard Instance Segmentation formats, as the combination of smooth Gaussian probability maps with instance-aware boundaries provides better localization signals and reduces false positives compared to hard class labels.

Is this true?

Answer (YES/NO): YES